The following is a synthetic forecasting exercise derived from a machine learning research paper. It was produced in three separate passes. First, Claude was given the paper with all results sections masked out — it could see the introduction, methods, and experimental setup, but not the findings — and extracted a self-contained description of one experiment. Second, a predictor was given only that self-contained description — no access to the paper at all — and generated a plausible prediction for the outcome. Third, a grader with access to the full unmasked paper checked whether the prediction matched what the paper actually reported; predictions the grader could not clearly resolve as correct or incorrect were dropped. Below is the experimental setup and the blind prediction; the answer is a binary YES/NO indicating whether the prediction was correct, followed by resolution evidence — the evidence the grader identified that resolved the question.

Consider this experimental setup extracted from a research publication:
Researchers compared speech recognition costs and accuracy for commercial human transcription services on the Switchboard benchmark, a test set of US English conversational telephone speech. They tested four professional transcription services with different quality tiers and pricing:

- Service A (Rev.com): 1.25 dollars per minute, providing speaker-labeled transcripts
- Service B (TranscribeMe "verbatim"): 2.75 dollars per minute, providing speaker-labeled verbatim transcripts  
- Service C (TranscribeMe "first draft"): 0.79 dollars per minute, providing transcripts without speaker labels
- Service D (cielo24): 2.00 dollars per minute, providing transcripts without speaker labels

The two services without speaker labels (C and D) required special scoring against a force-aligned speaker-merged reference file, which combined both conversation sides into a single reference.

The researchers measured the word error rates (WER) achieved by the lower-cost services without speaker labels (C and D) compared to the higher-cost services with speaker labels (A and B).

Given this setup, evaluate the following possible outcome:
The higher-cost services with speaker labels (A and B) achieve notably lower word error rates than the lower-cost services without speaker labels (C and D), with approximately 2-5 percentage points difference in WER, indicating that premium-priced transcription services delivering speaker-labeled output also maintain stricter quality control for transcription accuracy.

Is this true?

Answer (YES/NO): NO